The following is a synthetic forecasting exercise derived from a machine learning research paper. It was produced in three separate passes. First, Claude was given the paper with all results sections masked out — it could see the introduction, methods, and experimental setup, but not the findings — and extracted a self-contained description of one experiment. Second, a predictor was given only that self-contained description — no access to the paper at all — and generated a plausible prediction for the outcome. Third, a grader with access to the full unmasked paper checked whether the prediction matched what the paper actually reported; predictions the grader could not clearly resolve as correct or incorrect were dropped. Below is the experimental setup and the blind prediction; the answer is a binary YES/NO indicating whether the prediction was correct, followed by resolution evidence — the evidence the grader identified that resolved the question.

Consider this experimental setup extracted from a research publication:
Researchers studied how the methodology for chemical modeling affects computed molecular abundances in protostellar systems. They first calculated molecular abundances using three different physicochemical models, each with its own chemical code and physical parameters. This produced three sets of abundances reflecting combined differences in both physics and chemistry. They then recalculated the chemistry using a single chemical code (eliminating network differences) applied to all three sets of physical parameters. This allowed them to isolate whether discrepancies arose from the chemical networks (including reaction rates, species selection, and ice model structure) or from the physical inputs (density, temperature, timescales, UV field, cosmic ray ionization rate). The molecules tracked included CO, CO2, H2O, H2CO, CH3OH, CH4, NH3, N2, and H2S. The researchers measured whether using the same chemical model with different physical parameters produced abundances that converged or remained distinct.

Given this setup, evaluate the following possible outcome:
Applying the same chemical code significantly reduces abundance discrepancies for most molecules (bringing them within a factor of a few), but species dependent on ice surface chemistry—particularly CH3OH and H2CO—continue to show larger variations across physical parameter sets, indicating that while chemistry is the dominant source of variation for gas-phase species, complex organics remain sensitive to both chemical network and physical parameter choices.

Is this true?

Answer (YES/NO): NO